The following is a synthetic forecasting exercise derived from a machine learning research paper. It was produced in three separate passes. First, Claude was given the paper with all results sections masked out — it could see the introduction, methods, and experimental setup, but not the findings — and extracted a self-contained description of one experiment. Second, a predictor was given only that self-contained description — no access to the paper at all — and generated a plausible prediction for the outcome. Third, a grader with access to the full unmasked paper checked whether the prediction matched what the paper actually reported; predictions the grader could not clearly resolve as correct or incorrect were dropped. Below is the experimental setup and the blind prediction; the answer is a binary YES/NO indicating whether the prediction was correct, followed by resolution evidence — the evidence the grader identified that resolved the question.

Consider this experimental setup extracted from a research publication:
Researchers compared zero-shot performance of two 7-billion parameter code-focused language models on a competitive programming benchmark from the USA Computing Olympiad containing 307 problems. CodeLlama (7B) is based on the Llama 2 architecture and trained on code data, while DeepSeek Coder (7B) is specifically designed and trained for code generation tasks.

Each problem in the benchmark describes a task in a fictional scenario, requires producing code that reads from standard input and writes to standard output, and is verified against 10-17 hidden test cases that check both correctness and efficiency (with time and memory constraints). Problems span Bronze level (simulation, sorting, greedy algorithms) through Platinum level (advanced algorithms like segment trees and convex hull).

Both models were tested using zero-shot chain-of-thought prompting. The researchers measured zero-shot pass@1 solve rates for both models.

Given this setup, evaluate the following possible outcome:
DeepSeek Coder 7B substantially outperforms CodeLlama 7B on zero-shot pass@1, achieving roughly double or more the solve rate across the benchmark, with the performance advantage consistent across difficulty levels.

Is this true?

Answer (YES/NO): NO